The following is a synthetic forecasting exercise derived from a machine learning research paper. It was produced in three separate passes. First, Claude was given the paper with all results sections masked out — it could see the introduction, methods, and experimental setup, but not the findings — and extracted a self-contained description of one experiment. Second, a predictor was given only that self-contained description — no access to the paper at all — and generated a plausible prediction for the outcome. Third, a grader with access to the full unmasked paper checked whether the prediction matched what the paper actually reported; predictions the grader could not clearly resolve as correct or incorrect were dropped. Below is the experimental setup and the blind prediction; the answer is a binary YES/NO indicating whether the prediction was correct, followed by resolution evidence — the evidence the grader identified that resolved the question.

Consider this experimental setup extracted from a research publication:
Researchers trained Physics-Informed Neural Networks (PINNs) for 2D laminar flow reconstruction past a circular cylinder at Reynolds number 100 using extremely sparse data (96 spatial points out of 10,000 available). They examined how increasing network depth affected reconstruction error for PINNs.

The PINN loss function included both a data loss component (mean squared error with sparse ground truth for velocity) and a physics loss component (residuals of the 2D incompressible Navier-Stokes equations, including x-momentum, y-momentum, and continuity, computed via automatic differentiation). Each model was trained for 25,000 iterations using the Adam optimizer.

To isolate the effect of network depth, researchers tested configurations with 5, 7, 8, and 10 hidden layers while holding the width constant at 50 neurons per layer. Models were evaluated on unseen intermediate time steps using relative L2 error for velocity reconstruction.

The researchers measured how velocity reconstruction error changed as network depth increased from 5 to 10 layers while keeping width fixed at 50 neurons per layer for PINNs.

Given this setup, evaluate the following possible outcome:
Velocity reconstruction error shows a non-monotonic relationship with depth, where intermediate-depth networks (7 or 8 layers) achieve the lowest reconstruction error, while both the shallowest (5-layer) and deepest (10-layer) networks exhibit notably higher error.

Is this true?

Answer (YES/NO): NO